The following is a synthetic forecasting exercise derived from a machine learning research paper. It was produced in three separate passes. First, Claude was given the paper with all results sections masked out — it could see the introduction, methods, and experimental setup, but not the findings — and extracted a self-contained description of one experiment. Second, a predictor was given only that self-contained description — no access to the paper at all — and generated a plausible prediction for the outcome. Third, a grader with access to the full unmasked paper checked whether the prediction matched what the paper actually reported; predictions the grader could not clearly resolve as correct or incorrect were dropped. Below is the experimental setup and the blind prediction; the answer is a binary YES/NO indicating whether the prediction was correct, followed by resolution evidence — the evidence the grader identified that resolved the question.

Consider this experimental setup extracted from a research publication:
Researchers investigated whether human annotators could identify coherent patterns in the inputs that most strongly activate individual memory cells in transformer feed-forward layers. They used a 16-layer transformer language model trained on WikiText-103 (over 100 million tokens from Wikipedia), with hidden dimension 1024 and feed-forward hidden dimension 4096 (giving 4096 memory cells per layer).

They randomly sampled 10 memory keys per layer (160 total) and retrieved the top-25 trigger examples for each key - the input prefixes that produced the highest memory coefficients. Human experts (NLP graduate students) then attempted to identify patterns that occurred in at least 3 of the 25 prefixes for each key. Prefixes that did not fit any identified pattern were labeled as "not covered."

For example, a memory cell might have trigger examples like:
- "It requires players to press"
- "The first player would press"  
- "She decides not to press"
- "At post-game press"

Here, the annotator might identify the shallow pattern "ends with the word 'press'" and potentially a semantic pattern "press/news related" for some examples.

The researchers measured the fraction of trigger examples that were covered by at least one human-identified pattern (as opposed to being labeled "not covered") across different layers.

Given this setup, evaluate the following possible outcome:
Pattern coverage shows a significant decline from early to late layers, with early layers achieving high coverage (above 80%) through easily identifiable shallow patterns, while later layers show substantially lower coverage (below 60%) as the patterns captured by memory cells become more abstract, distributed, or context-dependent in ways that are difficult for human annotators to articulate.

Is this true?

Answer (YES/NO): NO